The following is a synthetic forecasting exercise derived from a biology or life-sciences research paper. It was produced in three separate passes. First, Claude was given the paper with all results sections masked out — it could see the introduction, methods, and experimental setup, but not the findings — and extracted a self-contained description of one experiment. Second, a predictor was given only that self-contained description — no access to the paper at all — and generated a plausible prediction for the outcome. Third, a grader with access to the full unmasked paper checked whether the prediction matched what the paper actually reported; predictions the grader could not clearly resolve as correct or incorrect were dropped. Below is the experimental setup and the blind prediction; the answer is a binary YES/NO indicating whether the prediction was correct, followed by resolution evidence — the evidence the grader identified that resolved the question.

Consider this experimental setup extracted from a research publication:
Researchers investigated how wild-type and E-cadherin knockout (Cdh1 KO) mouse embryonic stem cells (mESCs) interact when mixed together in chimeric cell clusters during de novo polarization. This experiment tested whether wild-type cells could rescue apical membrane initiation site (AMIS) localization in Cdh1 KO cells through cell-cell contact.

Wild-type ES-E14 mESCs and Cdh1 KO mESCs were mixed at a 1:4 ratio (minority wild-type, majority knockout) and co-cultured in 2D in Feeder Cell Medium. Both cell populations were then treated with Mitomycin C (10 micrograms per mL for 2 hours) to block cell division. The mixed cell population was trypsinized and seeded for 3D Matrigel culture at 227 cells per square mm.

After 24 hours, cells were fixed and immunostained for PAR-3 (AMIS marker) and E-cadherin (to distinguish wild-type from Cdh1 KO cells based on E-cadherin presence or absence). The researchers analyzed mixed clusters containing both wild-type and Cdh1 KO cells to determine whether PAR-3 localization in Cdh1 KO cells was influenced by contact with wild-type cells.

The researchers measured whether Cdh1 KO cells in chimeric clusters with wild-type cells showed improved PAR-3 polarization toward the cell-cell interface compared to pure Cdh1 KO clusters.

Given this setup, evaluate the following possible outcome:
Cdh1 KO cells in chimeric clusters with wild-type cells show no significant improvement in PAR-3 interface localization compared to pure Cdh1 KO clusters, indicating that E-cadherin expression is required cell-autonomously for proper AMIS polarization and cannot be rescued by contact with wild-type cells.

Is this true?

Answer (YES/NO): YES